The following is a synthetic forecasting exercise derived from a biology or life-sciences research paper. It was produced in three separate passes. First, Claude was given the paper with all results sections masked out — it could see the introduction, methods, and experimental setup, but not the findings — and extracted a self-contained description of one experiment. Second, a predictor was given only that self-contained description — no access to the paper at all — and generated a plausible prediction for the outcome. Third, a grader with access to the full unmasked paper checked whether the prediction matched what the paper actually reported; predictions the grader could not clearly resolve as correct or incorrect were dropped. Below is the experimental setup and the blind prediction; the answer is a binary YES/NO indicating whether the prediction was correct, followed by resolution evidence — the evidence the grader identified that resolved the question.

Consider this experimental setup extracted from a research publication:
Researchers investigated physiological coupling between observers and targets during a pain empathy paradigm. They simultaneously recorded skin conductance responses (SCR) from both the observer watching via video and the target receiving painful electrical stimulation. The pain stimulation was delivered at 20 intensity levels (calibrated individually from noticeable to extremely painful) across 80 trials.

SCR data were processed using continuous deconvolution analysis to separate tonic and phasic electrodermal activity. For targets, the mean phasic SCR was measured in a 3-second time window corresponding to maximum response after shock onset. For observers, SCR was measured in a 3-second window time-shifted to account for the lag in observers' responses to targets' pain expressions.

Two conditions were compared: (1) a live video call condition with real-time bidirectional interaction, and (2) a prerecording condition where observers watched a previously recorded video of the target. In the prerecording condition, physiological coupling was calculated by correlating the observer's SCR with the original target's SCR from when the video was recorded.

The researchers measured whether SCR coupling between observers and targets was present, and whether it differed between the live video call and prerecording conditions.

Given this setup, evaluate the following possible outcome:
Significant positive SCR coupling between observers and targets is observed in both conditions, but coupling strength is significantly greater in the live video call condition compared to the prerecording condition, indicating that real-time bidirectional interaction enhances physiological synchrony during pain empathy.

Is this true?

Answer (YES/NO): NO